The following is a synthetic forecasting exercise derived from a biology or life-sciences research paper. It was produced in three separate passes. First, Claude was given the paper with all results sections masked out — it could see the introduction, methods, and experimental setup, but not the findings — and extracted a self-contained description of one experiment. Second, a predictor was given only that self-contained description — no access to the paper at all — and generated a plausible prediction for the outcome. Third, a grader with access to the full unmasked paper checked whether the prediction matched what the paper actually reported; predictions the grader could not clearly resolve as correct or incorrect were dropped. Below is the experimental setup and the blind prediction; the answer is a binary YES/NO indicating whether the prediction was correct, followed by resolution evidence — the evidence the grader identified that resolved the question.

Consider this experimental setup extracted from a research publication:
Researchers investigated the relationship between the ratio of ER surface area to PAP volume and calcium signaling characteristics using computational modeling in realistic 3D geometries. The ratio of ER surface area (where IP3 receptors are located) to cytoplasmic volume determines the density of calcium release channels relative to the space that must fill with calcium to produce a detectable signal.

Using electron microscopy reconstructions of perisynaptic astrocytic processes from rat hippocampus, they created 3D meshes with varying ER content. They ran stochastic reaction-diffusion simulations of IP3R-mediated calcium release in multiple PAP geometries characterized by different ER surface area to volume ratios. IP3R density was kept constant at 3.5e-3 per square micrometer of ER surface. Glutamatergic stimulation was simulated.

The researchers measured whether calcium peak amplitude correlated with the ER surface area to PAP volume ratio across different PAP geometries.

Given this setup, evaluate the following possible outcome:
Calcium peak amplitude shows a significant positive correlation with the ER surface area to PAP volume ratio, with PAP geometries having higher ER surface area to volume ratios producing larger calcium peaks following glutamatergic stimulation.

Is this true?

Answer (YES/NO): YES